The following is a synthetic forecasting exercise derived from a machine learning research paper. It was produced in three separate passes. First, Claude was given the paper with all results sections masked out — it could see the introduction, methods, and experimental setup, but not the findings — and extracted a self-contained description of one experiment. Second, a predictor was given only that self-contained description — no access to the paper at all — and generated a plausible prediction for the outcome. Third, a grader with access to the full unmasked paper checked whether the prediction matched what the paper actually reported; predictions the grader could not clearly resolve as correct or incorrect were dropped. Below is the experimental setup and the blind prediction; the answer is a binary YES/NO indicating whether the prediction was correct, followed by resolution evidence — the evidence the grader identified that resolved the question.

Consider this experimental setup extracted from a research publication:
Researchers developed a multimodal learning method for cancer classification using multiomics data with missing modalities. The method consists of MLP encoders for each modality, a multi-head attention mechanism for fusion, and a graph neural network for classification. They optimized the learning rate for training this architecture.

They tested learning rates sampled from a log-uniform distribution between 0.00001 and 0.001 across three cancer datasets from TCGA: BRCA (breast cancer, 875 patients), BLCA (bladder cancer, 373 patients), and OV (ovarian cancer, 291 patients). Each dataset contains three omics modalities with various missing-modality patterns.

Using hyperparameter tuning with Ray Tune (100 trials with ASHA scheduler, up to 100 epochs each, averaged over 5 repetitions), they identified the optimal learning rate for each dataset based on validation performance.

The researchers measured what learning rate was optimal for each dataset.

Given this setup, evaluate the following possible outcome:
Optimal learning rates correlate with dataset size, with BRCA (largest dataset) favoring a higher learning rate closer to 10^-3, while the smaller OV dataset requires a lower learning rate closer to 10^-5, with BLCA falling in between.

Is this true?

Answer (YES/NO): NO